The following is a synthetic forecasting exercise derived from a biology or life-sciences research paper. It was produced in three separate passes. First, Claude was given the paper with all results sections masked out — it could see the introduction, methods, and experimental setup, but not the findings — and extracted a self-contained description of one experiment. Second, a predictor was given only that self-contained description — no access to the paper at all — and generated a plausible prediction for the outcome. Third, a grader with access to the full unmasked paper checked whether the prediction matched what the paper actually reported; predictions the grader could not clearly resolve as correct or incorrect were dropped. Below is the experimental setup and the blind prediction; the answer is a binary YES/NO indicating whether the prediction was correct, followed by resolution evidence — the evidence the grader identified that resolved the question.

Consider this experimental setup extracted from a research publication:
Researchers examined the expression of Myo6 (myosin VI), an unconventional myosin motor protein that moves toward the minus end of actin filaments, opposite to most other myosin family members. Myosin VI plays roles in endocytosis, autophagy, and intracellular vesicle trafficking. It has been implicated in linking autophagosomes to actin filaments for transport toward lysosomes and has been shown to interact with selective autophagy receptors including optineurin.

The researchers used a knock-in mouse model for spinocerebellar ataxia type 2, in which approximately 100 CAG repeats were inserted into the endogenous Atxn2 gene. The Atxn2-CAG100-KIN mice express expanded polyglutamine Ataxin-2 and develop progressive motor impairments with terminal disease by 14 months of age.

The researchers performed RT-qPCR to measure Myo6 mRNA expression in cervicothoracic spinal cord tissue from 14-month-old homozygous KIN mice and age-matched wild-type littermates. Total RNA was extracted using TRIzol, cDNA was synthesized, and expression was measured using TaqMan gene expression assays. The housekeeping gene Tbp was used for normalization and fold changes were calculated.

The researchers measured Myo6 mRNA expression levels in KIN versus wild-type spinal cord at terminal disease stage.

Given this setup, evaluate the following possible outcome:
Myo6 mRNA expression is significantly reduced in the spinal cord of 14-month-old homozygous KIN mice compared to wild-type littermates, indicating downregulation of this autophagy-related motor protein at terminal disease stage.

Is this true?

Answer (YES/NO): YES